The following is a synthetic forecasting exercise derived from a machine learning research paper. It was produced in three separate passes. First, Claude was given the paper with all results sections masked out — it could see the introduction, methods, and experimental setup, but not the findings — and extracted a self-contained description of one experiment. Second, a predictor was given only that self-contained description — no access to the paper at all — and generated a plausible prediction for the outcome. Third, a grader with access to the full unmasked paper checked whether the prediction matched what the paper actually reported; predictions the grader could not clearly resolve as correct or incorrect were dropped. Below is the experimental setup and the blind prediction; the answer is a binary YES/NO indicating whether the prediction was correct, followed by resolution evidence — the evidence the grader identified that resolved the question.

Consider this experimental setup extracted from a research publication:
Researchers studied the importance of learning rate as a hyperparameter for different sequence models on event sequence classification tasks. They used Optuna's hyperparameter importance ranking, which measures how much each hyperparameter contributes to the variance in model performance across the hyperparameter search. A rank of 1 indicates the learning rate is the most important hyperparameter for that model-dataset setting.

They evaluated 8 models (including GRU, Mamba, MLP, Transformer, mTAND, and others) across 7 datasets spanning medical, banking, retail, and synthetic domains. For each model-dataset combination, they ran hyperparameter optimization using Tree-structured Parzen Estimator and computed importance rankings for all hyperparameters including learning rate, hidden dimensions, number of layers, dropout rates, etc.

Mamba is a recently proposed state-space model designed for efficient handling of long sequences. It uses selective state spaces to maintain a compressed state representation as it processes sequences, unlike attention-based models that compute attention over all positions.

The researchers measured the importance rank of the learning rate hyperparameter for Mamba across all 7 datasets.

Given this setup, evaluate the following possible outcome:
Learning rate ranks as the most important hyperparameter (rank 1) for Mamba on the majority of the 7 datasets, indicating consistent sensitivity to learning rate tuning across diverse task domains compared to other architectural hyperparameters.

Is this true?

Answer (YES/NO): YES